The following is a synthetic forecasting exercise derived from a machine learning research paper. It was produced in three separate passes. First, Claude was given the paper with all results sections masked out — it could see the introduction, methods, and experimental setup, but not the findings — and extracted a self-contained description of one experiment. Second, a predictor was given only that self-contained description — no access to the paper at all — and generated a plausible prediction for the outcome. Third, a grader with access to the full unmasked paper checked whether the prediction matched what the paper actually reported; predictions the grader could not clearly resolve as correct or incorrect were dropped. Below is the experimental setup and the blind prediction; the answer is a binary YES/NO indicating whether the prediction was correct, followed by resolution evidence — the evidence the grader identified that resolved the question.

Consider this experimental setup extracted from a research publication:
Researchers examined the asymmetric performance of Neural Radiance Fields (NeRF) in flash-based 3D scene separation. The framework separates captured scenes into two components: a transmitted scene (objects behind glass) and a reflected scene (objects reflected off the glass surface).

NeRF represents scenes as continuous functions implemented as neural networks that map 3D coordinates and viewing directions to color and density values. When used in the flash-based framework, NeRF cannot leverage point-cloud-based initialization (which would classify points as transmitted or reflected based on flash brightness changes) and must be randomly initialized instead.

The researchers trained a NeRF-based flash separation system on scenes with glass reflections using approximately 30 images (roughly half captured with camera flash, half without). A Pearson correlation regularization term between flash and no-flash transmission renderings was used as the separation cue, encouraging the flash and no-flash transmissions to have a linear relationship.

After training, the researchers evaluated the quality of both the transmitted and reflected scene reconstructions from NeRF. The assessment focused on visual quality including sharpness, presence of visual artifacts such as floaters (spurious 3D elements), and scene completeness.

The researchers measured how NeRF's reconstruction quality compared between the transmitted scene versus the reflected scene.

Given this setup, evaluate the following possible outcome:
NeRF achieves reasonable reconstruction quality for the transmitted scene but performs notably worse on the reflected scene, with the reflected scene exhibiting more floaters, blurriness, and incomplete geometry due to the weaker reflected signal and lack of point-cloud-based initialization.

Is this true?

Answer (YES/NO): YES